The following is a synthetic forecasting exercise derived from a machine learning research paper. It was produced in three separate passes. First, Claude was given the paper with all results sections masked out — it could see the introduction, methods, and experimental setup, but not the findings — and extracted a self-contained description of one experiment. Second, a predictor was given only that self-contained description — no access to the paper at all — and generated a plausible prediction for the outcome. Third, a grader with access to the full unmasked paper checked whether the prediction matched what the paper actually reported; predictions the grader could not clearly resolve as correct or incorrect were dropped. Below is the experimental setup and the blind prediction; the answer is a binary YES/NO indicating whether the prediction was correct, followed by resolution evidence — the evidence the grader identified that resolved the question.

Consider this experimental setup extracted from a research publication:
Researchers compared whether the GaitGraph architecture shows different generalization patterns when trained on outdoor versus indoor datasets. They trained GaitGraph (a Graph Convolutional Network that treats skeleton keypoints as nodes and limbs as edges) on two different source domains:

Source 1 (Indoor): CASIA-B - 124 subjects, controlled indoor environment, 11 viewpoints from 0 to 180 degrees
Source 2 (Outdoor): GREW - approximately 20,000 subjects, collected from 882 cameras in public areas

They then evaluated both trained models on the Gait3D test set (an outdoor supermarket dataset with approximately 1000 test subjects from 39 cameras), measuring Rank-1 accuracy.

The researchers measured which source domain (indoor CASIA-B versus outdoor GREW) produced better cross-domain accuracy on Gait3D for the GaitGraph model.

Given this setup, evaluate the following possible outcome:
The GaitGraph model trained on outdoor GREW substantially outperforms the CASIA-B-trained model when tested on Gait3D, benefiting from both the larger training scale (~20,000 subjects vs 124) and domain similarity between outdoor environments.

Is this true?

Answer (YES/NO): YES